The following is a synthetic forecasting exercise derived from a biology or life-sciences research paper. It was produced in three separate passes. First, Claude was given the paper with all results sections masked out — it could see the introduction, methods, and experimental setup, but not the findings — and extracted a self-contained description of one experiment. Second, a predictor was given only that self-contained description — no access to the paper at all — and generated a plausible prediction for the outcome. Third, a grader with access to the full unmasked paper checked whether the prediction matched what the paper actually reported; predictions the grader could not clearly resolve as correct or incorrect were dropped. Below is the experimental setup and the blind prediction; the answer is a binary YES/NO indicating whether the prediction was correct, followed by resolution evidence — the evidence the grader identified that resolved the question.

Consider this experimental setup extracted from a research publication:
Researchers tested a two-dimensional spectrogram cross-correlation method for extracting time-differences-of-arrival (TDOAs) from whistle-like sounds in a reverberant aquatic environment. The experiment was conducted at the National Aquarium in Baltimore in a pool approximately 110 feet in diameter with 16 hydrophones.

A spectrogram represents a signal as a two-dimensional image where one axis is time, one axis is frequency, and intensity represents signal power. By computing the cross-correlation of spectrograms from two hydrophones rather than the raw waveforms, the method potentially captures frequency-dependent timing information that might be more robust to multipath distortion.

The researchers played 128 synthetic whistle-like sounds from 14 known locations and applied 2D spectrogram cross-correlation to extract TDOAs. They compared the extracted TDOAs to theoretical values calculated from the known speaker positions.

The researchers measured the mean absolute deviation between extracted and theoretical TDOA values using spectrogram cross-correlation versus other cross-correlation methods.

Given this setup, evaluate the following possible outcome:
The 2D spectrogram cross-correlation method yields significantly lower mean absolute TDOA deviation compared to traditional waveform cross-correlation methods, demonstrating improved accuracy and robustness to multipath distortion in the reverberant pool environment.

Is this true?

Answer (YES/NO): NO